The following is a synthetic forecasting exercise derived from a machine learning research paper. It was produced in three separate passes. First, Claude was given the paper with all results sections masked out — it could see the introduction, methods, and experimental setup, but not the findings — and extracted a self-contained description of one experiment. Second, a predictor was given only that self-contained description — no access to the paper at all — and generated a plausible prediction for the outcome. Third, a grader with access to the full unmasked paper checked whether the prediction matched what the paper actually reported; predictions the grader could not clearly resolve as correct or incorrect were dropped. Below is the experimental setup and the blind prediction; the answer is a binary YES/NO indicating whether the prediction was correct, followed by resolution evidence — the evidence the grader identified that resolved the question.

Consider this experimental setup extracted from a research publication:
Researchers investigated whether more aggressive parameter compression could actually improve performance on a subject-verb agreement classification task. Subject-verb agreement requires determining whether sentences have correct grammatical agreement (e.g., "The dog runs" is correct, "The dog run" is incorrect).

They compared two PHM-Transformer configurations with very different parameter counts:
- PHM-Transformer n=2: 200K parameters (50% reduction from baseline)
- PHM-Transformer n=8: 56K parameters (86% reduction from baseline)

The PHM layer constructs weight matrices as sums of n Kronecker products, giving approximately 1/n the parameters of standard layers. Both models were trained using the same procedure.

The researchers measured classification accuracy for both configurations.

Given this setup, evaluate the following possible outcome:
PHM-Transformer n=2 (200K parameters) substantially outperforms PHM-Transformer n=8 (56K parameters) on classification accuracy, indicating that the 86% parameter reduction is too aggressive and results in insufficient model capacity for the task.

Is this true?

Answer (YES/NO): NO